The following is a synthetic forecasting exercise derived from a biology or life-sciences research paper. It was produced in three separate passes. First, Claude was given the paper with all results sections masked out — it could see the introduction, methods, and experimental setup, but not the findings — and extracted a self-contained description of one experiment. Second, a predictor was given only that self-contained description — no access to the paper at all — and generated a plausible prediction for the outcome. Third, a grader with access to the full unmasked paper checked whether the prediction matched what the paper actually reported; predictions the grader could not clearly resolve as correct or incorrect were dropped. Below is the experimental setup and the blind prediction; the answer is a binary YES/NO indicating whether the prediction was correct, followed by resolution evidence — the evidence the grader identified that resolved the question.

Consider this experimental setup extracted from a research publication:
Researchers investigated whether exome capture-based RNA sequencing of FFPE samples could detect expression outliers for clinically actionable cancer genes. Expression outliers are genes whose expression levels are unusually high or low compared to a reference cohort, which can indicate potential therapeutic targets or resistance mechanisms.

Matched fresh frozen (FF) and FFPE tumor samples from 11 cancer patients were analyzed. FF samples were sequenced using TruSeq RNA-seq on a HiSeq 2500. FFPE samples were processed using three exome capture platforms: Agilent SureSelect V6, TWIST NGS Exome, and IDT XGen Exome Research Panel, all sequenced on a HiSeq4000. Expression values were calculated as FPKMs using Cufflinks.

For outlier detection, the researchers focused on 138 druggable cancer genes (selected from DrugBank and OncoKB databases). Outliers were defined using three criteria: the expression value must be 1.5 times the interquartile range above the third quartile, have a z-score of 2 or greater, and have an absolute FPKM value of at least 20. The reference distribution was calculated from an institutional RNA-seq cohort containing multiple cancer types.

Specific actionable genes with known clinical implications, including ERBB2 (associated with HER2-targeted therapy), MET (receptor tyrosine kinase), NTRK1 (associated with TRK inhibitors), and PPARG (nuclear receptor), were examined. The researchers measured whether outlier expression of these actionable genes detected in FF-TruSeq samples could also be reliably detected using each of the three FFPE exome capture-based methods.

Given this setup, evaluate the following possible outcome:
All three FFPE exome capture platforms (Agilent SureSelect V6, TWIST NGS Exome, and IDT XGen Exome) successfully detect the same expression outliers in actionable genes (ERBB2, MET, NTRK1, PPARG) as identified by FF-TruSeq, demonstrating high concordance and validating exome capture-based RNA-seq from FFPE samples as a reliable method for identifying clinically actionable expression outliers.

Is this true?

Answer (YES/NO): YES